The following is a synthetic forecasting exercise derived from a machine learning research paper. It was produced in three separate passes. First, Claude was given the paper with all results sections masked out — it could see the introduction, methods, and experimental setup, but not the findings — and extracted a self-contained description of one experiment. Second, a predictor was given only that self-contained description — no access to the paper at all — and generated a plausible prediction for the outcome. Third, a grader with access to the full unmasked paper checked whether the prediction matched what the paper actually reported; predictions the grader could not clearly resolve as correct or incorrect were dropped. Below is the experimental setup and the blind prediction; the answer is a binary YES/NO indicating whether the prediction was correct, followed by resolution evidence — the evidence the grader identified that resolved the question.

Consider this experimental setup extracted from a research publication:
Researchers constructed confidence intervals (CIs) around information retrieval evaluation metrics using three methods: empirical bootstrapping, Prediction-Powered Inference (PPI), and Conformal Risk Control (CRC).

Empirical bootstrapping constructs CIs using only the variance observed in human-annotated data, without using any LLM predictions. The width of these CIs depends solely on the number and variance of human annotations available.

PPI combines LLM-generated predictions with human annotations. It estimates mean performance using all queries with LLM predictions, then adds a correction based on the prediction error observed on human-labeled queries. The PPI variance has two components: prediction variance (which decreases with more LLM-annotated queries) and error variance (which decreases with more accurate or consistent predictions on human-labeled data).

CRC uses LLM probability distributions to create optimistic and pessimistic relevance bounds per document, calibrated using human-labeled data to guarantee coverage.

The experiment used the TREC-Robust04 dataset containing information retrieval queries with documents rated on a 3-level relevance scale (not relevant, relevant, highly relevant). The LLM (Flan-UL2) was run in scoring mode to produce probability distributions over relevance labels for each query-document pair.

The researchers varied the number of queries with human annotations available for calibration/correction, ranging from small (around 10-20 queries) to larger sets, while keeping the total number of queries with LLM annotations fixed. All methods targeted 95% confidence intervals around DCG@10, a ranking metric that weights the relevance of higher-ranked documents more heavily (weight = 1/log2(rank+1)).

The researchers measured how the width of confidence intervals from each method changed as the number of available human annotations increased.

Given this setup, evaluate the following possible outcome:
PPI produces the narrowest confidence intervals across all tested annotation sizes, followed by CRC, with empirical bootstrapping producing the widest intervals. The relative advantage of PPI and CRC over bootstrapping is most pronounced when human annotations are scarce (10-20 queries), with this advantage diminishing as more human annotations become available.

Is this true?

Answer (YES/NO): NO